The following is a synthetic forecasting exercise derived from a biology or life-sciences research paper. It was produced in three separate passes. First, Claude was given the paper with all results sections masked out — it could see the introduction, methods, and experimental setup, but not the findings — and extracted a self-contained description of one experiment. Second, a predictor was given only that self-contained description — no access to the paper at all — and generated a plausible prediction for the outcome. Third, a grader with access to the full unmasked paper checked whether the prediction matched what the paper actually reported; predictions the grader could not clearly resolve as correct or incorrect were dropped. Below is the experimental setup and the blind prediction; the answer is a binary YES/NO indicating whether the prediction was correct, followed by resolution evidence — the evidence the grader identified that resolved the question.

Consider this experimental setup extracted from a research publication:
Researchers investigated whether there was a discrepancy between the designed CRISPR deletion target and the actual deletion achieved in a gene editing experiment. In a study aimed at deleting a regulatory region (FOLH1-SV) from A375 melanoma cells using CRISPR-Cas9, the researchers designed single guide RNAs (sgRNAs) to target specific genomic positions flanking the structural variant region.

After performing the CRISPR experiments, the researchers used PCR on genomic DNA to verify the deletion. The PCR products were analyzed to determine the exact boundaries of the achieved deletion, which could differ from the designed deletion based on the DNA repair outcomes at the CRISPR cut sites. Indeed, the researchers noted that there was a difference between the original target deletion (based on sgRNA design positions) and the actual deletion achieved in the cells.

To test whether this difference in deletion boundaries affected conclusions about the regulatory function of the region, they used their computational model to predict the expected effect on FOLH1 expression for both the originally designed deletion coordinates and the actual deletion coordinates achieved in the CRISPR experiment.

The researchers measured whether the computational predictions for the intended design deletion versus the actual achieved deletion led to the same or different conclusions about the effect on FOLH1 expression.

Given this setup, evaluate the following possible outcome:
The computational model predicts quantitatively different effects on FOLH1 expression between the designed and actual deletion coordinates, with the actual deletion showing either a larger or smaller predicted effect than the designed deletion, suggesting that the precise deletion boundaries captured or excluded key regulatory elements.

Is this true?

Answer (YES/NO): NO